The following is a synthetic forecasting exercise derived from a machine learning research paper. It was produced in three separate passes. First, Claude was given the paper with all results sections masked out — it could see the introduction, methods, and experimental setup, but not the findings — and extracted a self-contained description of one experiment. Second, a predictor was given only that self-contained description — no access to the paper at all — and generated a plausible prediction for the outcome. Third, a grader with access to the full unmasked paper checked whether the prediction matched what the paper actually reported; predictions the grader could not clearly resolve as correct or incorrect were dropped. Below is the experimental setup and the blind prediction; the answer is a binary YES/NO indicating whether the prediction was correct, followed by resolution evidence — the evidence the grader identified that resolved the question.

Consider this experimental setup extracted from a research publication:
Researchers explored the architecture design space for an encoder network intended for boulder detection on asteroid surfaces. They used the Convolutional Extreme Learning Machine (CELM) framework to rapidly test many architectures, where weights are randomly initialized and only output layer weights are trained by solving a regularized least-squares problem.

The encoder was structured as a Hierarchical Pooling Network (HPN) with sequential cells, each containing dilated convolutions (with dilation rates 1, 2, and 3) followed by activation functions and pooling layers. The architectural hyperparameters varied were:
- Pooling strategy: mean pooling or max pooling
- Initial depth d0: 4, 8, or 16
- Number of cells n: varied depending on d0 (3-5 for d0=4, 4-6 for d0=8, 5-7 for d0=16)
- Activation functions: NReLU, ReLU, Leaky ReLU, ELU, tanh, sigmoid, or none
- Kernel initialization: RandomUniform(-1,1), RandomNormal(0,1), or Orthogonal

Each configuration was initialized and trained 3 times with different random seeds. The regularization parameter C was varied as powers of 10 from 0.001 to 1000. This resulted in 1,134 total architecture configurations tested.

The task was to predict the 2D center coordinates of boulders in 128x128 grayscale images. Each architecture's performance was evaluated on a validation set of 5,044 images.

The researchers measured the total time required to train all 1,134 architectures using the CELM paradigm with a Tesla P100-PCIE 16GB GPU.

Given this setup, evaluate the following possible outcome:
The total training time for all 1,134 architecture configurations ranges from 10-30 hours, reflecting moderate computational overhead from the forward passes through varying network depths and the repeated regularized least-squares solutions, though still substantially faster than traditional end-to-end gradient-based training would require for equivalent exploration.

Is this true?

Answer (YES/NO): NO